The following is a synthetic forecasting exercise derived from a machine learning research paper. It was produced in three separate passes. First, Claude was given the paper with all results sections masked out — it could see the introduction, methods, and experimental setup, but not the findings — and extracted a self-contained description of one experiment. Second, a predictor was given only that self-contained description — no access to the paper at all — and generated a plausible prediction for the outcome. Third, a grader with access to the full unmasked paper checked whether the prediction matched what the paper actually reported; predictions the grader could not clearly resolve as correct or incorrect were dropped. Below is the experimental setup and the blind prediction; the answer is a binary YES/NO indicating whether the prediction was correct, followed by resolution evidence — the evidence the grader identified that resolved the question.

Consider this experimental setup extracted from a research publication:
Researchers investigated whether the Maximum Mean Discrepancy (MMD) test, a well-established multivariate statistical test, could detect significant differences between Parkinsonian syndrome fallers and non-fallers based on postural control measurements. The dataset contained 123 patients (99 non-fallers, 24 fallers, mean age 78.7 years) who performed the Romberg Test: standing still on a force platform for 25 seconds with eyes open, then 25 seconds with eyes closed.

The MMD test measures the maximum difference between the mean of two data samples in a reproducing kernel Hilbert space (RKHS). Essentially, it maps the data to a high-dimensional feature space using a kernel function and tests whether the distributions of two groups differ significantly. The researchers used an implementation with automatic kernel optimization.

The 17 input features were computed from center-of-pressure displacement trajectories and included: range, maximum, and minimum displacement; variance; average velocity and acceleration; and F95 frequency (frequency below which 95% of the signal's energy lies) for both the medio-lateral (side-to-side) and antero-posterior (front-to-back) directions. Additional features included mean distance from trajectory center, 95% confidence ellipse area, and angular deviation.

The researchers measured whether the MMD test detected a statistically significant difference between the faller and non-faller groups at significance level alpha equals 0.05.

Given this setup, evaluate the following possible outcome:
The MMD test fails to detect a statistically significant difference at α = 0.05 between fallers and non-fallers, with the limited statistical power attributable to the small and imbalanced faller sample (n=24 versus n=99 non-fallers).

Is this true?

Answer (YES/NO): NO